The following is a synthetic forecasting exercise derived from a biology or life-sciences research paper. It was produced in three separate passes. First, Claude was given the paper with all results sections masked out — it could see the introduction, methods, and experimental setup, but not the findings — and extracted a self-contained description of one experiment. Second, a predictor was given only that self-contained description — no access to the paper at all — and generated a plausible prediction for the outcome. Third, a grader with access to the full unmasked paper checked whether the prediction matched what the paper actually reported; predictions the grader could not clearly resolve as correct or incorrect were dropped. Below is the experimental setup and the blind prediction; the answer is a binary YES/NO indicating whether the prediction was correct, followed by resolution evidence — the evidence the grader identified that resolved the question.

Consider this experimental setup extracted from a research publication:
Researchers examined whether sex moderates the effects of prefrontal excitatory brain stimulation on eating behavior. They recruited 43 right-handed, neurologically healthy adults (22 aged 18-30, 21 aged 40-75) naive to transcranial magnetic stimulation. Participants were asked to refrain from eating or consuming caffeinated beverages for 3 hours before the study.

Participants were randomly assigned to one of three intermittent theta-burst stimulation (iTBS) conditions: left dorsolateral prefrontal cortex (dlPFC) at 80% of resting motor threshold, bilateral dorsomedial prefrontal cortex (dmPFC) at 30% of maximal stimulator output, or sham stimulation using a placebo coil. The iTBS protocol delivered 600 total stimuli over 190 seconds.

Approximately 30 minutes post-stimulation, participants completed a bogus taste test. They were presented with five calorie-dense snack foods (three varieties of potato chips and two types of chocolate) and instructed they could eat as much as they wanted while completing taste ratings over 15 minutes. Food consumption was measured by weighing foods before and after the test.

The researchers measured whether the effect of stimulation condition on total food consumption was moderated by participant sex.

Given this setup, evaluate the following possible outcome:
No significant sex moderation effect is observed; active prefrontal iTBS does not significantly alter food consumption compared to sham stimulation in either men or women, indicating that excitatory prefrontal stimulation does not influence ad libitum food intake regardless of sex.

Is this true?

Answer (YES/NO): NO